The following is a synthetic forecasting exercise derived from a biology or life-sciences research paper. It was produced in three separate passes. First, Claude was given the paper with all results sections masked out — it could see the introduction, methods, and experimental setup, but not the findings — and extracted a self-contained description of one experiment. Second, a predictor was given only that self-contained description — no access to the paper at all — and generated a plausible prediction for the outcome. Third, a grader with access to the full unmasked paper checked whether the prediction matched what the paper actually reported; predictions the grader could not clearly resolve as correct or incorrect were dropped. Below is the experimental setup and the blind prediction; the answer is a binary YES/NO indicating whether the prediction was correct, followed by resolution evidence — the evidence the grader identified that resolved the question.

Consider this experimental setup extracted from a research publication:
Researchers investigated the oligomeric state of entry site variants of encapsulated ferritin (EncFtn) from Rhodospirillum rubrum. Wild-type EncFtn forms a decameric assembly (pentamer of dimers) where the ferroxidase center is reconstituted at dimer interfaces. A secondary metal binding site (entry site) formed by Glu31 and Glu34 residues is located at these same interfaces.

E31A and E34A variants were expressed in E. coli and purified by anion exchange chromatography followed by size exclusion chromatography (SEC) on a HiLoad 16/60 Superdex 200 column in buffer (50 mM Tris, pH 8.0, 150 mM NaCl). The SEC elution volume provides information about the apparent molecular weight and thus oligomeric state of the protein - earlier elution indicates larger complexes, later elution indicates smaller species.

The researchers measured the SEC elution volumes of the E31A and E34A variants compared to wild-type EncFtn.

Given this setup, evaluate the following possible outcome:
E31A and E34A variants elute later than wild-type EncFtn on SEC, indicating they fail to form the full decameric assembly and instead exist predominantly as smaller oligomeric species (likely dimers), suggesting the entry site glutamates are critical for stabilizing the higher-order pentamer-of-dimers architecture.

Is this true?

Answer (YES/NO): NO